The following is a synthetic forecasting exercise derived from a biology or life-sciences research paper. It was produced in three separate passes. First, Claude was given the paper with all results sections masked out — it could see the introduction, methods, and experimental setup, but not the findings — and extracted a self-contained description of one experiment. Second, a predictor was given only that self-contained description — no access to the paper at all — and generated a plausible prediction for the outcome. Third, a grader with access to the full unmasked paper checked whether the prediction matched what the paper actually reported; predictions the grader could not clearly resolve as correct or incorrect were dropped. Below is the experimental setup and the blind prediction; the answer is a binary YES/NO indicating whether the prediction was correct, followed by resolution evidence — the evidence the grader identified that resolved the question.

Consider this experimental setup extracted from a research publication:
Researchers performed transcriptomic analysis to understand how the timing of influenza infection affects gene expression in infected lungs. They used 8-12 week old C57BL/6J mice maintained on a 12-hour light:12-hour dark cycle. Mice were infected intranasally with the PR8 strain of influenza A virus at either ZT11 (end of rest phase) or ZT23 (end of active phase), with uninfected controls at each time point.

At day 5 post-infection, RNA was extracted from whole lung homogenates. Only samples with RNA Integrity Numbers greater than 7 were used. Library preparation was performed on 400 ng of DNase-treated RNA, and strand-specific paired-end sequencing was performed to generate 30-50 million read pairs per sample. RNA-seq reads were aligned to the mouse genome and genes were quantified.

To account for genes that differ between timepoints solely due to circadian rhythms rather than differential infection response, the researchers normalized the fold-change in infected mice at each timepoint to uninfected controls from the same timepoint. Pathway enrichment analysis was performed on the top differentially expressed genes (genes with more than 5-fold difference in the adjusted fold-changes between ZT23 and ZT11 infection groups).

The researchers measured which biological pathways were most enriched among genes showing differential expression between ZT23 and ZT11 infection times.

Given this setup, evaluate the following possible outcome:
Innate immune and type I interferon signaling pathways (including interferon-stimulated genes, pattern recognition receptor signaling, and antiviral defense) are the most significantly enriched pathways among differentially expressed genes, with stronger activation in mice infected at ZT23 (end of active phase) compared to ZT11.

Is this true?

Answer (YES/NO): NO